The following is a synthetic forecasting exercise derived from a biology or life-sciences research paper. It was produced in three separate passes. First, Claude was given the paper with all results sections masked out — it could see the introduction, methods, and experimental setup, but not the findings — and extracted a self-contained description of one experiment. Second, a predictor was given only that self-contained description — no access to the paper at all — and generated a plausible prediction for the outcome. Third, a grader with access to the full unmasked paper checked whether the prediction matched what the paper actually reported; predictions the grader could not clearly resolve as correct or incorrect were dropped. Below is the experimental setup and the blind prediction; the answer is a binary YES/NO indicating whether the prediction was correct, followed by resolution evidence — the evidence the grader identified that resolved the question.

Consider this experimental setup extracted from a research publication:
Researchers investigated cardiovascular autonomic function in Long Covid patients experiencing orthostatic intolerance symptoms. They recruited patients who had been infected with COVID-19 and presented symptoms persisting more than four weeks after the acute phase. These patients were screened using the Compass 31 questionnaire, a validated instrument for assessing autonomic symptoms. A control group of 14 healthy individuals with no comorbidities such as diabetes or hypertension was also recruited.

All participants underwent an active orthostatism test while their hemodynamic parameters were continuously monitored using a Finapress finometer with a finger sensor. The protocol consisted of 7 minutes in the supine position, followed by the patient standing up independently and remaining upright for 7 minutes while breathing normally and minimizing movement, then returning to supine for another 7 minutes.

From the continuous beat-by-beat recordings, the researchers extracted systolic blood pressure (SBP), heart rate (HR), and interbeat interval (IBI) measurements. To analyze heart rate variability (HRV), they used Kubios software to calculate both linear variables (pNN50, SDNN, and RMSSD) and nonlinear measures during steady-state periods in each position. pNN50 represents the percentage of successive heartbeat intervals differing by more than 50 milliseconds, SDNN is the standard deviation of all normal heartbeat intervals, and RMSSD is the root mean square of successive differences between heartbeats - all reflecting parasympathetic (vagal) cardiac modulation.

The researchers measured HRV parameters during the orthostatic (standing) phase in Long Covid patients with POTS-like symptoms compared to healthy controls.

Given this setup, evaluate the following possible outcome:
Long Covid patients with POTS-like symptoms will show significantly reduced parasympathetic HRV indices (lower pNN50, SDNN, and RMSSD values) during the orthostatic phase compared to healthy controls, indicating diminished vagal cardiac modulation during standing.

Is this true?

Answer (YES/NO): YES